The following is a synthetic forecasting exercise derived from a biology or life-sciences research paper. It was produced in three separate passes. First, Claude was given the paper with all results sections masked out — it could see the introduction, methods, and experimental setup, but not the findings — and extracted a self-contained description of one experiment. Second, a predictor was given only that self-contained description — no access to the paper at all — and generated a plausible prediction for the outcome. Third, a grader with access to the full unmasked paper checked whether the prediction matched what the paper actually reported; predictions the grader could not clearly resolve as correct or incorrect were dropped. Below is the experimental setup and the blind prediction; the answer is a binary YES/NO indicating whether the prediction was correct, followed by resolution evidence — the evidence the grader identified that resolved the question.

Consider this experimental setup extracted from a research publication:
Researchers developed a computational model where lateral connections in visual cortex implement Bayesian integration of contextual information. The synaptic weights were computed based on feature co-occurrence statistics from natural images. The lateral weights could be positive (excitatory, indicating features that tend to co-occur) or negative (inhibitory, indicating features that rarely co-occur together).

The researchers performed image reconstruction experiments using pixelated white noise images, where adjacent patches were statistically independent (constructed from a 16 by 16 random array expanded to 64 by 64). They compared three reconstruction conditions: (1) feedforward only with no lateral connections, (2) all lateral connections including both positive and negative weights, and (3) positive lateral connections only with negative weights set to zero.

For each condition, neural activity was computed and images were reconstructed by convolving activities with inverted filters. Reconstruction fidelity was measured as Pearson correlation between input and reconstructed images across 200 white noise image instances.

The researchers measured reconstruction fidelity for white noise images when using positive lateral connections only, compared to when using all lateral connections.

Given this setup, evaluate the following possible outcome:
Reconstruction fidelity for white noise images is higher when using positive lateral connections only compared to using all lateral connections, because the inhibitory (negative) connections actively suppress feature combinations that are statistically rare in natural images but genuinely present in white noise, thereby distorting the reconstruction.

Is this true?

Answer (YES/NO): YES